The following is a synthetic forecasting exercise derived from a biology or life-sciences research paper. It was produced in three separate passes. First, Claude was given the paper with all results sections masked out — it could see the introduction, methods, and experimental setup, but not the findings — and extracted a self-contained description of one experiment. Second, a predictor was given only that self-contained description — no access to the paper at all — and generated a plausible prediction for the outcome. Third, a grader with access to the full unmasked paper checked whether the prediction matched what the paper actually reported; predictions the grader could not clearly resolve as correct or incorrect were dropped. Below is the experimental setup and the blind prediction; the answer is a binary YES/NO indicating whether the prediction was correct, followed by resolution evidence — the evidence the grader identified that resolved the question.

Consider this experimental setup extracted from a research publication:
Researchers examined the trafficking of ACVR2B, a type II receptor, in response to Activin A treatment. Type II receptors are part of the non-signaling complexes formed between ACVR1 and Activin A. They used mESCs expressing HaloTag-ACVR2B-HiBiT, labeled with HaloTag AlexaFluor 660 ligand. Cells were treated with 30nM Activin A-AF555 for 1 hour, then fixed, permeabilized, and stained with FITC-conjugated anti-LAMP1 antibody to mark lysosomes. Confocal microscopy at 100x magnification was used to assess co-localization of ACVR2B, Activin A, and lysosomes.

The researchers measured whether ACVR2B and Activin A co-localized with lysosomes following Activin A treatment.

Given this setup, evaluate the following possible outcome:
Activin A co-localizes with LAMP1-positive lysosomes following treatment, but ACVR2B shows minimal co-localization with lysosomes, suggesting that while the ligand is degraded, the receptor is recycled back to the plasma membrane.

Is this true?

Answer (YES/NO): NO